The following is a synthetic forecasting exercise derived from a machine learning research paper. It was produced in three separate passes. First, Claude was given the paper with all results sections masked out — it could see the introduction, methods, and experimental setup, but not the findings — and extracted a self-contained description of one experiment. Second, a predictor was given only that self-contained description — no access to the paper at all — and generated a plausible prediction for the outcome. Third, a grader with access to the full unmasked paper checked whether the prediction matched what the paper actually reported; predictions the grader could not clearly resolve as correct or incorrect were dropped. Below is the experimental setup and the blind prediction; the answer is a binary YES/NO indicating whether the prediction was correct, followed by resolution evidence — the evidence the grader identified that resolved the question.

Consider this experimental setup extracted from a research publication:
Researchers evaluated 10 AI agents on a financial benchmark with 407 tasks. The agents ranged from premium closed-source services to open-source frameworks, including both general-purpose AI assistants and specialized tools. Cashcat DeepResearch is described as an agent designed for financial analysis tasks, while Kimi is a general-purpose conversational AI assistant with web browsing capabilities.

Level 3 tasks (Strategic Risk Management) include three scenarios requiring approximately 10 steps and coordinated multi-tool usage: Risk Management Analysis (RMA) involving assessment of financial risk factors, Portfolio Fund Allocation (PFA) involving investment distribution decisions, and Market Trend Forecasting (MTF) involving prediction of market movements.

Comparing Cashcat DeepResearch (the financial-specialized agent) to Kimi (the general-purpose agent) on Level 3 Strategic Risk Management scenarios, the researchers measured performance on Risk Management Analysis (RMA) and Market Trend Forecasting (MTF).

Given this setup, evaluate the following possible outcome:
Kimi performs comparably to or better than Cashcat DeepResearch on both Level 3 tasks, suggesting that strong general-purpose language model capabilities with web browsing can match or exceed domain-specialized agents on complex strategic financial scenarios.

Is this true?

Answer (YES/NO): NO